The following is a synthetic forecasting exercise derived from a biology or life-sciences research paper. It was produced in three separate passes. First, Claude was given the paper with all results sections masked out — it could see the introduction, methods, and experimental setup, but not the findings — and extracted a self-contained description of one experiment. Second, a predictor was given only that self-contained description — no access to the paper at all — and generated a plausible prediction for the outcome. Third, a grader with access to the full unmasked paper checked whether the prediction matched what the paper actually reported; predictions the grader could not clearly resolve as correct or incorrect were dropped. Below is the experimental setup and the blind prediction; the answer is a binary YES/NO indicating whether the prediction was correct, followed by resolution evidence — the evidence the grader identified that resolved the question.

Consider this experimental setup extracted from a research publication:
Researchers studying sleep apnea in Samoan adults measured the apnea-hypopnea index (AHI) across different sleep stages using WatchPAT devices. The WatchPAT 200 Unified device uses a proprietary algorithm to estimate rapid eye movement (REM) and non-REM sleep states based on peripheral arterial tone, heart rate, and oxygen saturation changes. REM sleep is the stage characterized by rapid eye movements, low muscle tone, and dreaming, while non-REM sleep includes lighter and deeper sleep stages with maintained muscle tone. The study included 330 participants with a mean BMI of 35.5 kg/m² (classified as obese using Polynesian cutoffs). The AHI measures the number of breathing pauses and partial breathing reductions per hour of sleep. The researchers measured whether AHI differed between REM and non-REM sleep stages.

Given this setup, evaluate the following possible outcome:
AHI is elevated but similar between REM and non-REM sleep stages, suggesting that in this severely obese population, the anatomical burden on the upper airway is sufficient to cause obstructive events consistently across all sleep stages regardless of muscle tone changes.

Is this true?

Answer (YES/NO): NO